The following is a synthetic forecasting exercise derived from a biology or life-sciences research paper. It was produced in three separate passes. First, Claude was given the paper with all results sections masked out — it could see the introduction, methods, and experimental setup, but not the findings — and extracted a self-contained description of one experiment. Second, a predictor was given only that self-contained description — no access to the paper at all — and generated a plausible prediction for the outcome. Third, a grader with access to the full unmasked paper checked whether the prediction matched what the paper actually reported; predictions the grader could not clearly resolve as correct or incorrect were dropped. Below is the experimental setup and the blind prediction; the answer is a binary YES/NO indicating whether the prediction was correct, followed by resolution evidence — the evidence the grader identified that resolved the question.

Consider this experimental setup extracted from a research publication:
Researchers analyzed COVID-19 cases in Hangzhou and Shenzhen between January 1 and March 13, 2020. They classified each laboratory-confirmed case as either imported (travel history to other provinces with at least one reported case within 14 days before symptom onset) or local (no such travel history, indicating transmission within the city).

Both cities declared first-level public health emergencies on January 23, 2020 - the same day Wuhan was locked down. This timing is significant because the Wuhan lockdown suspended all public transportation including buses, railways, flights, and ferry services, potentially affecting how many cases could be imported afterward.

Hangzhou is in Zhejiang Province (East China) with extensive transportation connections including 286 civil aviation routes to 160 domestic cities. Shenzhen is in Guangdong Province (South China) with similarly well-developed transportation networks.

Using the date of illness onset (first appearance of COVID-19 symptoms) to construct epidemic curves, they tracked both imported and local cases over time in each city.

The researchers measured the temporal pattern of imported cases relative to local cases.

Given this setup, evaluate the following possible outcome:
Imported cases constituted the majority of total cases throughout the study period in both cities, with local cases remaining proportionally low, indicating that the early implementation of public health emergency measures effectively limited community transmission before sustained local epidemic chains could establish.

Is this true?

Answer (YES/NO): NO